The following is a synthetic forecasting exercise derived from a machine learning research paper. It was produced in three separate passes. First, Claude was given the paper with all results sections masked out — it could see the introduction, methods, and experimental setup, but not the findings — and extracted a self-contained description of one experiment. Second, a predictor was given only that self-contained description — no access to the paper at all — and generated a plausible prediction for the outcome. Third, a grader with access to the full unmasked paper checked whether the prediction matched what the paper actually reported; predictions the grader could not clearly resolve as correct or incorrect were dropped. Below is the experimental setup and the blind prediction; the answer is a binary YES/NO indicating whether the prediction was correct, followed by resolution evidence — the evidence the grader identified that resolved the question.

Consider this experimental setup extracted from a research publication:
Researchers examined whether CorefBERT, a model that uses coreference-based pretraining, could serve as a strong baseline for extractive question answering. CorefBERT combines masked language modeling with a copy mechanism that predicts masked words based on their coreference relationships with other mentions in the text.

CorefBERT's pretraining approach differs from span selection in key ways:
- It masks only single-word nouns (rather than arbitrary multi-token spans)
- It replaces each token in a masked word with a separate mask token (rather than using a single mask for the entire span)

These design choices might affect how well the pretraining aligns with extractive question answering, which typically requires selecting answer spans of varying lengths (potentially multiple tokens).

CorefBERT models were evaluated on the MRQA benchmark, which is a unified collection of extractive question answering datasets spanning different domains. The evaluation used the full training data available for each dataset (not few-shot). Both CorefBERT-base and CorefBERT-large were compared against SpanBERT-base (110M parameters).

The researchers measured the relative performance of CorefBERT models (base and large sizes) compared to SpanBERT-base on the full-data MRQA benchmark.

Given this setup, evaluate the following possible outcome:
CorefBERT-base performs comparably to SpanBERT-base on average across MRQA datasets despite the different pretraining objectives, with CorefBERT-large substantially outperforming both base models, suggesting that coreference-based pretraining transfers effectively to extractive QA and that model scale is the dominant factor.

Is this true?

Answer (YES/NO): NO